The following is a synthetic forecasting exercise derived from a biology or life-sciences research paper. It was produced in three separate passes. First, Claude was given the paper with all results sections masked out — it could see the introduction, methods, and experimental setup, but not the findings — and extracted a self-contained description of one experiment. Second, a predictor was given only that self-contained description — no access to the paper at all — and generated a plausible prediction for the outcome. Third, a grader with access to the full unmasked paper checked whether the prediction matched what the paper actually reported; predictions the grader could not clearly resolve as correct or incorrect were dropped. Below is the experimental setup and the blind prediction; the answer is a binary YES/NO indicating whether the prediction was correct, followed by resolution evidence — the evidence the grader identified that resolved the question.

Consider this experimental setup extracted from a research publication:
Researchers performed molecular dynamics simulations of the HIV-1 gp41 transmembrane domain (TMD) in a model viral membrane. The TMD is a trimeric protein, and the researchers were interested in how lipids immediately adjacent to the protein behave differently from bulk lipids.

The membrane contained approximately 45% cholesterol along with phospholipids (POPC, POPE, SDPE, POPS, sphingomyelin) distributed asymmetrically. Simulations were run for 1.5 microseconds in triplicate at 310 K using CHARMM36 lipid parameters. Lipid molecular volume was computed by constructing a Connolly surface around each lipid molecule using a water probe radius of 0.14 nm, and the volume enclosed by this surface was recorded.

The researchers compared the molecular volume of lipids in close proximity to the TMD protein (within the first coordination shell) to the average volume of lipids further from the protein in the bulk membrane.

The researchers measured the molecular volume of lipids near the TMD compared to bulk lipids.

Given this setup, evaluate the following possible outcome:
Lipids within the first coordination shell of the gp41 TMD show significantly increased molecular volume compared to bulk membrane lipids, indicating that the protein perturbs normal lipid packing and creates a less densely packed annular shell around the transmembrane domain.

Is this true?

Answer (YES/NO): YES